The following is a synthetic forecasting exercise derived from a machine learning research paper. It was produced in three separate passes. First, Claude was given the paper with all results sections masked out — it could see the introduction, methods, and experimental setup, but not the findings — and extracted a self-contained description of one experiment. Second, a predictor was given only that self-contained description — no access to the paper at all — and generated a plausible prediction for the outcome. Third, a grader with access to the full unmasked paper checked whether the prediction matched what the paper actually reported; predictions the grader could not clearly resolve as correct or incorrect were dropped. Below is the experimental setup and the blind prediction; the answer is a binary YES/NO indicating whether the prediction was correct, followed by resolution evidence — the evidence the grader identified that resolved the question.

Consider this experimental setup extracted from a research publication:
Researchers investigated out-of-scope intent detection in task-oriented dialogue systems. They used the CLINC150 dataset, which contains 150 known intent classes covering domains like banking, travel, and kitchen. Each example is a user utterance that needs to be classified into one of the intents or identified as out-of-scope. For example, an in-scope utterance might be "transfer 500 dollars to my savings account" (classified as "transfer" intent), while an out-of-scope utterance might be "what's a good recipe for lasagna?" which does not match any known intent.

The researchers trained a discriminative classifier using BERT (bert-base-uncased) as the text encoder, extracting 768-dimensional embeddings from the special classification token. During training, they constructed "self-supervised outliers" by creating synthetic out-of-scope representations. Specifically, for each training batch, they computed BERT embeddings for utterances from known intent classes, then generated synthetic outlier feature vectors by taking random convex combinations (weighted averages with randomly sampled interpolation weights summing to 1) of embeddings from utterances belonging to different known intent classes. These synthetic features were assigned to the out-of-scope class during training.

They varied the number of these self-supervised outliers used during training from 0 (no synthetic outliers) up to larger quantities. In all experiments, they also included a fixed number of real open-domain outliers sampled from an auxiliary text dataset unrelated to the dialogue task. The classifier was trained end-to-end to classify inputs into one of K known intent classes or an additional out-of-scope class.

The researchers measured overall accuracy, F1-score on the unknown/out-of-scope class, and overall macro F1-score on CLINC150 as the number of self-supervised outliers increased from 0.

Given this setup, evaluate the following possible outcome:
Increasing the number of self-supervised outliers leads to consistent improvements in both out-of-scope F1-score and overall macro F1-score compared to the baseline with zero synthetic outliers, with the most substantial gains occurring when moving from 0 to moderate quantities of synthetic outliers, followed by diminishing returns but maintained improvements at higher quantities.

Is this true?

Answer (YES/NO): YES